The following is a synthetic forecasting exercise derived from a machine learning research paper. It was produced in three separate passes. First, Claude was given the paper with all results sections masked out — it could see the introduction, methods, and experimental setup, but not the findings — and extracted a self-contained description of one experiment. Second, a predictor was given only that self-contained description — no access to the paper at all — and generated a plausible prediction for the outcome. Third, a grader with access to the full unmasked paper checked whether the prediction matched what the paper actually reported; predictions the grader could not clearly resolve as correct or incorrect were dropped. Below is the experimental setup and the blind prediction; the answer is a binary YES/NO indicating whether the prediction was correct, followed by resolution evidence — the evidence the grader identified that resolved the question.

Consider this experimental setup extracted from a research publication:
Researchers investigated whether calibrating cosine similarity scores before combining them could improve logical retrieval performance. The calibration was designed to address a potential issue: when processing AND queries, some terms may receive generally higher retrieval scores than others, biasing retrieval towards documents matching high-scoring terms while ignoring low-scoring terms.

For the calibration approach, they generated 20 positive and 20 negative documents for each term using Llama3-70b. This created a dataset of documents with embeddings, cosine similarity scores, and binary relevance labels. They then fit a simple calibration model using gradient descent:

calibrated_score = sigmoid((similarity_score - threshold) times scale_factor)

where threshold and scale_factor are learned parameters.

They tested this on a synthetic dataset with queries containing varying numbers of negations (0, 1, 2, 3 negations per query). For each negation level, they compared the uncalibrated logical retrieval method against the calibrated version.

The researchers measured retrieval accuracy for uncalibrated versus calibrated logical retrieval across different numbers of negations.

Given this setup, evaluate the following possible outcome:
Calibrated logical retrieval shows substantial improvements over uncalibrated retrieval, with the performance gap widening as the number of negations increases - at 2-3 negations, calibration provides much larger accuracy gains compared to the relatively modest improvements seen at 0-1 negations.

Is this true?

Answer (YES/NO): NO